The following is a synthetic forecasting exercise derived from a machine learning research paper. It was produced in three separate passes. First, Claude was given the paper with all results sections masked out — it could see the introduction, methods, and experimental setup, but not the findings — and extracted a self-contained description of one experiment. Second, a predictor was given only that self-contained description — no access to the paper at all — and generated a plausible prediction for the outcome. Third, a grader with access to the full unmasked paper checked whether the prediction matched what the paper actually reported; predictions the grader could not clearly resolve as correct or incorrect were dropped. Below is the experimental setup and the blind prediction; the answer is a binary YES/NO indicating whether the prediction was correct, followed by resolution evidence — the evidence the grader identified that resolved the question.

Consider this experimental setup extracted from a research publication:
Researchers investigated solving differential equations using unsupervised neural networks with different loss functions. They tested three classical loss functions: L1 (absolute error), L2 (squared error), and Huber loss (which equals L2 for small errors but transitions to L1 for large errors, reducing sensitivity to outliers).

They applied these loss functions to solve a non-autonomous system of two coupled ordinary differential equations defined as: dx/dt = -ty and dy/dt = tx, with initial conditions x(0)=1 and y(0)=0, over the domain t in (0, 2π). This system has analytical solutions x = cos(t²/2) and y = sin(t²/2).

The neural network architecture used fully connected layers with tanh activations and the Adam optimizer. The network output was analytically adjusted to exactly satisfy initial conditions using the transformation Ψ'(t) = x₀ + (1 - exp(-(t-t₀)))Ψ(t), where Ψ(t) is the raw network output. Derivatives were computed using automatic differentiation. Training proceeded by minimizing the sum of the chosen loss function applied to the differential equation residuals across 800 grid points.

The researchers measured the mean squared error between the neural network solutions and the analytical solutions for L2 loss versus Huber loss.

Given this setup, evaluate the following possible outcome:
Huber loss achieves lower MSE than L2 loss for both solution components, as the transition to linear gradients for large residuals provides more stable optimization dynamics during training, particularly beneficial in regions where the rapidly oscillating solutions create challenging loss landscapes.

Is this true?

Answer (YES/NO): NO